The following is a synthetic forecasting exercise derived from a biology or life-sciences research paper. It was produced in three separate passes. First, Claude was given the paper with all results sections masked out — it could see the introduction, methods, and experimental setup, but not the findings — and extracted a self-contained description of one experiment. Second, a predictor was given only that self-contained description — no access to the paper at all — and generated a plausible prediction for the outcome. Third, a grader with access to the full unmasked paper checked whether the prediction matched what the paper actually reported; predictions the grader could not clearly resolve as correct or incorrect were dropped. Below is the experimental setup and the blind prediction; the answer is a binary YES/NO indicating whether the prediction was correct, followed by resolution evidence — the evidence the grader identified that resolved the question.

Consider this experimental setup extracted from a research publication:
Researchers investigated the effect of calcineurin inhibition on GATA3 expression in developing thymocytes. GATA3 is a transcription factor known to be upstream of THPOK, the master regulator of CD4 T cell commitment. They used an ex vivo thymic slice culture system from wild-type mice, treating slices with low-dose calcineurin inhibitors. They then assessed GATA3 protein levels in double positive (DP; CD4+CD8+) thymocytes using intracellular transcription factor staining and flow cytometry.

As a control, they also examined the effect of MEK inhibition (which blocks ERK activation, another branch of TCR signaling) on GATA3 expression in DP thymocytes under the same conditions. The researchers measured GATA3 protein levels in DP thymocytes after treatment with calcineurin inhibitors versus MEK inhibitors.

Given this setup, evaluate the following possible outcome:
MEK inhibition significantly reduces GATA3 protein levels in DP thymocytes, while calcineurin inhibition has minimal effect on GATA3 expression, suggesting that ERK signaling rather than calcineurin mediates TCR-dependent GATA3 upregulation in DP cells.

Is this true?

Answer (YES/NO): NO